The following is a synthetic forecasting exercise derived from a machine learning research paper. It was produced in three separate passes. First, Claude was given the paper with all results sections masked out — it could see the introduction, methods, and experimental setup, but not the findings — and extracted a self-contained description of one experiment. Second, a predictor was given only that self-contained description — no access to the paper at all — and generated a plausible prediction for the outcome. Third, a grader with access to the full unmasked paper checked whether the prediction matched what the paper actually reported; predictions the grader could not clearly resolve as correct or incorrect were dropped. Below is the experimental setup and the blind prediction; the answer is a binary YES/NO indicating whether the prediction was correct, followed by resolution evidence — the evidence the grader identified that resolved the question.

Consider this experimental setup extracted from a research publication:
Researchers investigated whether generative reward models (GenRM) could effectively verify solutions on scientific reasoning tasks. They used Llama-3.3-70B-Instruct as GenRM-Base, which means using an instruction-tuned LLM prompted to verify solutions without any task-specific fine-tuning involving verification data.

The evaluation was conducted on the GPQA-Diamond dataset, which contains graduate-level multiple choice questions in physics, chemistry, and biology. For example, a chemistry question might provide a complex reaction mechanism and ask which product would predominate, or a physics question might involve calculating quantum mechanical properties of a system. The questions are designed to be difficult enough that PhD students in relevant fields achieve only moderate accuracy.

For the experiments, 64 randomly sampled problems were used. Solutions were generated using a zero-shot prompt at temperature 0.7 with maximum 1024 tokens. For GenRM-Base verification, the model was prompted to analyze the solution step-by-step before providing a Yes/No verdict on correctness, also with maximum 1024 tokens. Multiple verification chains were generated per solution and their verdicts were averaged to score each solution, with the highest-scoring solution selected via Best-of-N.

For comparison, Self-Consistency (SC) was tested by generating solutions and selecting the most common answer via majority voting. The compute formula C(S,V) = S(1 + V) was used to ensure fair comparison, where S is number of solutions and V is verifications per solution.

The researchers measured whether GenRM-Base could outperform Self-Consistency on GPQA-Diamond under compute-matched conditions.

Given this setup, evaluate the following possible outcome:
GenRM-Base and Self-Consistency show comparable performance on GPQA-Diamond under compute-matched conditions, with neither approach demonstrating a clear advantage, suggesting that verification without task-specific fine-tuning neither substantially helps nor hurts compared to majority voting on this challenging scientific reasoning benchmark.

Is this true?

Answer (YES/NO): NO